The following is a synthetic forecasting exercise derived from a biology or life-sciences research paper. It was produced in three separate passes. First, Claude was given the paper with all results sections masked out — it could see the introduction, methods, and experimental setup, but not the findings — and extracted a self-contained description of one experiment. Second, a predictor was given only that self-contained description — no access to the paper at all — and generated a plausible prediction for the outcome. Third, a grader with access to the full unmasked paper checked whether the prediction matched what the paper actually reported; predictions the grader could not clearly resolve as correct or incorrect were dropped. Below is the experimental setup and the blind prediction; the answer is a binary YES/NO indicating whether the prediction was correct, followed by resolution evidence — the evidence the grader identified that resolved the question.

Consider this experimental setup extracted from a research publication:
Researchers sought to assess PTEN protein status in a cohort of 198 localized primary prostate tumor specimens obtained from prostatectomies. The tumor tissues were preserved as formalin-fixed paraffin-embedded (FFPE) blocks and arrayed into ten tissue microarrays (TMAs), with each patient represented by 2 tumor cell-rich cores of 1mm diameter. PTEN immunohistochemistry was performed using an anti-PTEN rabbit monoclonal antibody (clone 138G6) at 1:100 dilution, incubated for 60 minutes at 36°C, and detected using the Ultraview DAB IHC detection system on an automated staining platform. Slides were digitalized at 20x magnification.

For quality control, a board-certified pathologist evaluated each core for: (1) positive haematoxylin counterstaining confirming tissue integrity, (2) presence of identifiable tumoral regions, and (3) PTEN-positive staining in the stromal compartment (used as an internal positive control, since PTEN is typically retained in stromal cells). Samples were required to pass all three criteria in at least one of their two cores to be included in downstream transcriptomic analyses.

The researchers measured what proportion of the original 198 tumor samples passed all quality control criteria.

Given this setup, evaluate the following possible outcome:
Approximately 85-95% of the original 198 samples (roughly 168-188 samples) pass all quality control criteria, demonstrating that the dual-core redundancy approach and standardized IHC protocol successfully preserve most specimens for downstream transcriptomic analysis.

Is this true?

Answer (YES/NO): NO